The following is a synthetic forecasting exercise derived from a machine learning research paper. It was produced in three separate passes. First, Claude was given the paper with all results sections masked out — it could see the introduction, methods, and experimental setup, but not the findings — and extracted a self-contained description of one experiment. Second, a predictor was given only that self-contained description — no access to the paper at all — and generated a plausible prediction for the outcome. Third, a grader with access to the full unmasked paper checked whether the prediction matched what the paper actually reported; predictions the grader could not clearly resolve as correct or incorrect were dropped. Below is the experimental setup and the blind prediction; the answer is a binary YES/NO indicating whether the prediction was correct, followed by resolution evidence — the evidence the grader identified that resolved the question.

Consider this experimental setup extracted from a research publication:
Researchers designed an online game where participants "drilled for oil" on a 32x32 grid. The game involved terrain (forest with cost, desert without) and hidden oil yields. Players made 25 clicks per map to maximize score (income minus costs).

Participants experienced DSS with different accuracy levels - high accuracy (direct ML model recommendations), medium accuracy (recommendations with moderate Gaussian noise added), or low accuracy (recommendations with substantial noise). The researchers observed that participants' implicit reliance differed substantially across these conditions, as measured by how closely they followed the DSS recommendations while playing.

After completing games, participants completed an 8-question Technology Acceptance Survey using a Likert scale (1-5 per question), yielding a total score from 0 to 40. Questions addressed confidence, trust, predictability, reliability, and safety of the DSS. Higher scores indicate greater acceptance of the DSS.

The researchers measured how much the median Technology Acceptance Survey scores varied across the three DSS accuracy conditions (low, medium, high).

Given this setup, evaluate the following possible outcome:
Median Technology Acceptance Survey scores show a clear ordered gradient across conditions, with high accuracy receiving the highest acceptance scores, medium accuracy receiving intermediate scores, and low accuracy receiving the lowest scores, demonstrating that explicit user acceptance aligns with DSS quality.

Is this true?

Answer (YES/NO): NO